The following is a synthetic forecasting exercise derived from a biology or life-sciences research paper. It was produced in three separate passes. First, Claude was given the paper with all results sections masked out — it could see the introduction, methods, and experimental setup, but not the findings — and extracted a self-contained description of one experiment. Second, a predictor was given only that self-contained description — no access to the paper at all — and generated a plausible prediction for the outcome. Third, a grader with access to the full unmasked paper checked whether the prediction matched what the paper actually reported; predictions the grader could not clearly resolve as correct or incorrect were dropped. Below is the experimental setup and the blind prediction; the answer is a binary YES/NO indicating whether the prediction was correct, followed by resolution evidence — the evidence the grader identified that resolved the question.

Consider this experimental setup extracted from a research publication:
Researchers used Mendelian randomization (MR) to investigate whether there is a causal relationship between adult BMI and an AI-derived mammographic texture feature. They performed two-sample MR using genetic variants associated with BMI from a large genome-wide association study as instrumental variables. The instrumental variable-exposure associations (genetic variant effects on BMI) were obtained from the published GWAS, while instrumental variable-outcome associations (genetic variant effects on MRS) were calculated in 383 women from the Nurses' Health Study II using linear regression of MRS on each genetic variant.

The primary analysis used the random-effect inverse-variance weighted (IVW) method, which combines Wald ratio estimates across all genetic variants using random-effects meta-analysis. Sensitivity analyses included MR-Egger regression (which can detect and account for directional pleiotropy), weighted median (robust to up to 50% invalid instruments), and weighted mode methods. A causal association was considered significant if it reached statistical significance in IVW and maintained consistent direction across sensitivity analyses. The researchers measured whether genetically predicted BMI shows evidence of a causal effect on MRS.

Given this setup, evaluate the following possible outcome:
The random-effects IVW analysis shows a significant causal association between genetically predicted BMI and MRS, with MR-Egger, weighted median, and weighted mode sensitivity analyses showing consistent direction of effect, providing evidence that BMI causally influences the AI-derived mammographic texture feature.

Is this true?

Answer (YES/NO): NO